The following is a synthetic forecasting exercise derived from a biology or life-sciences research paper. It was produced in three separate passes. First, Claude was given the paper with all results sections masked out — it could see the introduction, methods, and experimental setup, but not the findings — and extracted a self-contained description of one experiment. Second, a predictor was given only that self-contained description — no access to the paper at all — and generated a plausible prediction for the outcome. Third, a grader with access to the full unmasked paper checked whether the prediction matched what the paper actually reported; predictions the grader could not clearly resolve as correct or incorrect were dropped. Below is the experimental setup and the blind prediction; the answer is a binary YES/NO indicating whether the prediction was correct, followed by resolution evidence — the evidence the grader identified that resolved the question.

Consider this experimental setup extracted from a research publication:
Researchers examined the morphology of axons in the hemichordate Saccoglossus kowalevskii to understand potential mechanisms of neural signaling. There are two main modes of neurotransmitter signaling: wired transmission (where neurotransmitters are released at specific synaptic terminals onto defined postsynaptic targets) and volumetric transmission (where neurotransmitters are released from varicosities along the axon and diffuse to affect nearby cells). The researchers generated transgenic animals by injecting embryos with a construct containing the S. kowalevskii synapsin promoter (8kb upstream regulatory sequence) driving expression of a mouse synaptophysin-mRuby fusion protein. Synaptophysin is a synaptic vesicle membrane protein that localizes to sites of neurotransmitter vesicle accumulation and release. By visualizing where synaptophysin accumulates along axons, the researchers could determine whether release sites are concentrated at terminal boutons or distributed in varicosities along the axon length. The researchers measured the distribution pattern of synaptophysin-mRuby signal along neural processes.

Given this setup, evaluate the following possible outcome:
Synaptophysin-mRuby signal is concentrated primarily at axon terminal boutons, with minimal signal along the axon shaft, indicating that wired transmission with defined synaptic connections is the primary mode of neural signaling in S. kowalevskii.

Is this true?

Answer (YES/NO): NO